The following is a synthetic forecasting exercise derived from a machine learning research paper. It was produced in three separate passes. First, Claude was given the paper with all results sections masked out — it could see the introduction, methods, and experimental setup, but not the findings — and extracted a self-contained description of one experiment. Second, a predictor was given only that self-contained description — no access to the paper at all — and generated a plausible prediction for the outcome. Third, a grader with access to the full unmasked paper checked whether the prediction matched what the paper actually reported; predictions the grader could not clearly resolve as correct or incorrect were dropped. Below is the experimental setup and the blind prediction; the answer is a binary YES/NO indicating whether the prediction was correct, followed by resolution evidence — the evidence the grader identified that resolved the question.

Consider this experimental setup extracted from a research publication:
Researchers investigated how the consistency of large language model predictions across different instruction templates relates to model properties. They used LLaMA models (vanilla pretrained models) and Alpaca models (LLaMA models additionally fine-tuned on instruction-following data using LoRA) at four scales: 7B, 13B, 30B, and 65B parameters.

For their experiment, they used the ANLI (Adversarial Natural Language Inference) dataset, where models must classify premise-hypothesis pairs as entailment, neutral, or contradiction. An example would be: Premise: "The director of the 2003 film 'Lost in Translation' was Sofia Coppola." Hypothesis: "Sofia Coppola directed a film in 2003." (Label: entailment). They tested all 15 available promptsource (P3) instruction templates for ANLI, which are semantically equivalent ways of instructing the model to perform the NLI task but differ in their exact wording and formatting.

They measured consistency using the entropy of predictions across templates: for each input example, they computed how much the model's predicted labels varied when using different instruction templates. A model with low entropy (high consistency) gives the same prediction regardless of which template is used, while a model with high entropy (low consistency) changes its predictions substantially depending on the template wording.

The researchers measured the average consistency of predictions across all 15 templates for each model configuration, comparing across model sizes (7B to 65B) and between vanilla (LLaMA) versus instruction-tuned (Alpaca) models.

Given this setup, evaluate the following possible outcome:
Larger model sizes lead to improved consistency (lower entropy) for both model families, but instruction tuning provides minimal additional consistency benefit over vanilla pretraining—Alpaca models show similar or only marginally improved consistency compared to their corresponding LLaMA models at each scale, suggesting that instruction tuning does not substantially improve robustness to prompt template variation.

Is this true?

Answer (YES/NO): NO